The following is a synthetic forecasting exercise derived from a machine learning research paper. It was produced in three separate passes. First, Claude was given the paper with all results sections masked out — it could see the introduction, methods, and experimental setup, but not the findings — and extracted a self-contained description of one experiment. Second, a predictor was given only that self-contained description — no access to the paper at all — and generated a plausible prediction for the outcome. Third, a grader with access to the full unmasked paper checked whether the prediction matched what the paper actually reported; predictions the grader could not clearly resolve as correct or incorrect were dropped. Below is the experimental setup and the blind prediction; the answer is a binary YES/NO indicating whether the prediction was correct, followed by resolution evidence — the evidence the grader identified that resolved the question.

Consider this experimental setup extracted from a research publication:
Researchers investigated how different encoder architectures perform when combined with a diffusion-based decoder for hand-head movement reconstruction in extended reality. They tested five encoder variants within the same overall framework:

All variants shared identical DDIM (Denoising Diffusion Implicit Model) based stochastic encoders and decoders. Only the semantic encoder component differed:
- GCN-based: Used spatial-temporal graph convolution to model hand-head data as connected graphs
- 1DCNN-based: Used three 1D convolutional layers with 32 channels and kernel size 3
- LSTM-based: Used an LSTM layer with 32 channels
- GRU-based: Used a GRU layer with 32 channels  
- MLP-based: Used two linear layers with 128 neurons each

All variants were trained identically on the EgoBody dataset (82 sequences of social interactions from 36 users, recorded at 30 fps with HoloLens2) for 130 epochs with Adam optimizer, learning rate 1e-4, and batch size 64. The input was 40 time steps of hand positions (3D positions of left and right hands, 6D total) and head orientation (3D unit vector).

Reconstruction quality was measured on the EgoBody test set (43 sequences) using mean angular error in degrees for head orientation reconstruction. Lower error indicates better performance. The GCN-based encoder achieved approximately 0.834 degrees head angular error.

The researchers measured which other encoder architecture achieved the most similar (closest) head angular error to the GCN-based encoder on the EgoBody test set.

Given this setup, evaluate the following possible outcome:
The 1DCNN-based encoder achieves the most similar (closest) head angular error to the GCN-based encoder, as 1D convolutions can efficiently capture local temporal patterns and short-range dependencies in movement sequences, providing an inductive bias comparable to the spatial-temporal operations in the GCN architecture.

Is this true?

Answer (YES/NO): NO